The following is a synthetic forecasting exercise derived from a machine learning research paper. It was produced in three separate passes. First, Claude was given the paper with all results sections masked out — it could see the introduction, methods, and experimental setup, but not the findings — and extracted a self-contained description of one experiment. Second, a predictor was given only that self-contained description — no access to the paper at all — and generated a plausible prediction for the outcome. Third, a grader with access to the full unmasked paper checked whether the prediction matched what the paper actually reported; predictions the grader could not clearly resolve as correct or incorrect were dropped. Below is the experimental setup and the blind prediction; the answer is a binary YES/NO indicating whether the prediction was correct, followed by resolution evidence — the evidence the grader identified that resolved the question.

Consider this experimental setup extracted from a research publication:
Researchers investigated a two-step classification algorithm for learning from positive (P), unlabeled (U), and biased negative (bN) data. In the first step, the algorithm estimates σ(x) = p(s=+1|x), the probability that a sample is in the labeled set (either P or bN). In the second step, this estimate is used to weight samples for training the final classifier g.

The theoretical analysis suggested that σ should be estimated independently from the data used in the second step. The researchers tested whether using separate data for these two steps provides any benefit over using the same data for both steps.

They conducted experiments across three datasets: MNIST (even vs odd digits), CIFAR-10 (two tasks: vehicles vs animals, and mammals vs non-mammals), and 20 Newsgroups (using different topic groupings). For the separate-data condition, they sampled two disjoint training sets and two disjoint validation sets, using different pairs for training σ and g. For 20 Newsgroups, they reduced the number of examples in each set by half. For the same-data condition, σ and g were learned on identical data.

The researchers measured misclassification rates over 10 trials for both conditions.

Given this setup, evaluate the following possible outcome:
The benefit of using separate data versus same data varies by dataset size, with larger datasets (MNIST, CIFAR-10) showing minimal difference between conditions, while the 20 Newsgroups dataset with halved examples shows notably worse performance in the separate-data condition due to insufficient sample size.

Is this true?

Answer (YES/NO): NO